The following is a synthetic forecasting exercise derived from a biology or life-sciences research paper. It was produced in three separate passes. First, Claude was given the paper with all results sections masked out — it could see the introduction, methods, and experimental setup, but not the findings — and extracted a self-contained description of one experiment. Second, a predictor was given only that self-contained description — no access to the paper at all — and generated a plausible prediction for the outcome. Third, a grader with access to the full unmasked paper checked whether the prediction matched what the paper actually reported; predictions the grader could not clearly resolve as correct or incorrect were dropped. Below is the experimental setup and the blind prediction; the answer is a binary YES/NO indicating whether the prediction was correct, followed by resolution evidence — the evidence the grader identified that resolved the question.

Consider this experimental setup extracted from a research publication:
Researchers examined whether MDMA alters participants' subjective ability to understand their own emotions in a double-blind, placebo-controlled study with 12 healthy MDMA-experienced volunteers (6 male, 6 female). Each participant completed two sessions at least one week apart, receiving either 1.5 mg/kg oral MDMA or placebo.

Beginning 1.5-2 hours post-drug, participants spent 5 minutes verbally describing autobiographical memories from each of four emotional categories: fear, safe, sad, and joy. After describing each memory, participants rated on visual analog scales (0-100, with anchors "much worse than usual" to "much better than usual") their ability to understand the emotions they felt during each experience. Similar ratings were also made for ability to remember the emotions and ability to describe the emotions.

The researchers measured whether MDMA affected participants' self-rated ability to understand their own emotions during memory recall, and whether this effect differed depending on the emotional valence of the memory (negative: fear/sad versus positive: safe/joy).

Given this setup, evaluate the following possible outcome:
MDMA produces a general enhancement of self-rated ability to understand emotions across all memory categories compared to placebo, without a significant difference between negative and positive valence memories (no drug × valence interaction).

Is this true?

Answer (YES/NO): NO